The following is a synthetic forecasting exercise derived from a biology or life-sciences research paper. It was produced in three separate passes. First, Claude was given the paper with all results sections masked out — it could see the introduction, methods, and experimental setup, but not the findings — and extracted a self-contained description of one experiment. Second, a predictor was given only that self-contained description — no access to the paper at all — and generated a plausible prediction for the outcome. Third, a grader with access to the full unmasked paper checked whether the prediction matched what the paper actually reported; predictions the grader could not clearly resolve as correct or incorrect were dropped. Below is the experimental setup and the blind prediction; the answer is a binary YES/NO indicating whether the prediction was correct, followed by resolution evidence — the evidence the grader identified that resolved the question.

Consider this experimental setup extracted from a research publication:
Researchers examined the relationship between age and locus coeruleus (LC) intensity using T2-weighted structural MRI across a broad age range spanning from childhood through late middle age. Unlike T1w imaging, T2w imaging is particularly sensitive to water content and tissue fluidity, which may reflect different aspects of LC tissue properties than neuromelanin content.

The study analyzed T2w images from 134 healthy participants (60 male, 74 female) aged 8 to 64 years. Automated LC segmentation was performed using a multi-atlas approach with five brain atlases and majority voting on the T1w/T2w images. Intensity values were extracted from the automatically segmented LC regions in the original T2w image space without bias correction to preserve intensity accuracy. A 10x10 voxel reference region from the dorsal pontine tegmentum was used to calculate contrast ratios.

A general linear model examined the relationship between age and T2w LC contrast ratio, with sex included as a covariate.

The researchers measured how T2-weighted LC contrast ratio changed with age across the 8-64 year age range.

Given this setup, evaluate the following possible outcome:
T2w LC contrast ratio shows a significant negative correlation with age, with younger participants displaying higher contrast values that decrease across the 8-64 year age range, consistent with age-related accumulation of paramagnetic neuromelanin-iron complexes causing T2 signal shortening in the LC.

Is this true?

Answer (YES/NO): YES